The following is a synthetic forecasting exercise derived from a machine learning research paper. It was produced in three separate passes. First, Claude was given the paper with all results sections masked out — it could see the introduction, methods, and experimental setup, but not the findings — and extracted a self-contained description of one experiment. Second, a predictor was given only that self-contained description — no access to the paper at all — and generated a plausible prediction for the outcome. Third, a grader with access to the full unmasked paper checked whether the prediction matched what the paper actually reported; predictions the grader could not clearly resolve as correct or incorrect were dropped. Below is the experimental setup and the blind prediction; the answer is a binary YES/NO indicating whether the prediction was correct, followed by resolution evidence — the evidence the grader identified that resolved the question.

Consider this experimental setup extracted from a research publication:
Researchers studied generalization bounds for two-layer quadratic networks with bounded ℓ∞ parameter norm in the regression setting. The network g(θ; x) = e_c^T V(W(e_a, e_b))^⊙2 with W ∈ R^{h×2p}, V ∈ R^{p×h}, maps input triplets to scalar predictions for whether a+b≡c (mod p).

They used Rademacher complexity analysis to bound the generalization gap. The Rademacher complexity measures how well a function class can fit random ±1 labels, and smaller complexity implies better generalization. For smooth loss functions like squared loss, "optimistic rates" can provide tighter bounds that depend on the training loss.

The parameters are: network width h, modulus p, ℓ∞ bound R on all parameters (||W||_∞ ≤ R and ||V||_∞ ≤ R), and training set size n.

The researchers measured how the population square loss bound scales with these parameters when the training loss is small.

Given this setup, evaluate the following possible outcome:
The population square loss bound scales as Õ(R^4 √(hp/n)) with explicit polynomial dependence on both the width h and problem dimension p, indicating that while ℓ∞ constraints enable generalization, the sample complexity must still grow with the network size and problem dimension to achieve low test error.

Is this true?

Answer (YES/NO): NO